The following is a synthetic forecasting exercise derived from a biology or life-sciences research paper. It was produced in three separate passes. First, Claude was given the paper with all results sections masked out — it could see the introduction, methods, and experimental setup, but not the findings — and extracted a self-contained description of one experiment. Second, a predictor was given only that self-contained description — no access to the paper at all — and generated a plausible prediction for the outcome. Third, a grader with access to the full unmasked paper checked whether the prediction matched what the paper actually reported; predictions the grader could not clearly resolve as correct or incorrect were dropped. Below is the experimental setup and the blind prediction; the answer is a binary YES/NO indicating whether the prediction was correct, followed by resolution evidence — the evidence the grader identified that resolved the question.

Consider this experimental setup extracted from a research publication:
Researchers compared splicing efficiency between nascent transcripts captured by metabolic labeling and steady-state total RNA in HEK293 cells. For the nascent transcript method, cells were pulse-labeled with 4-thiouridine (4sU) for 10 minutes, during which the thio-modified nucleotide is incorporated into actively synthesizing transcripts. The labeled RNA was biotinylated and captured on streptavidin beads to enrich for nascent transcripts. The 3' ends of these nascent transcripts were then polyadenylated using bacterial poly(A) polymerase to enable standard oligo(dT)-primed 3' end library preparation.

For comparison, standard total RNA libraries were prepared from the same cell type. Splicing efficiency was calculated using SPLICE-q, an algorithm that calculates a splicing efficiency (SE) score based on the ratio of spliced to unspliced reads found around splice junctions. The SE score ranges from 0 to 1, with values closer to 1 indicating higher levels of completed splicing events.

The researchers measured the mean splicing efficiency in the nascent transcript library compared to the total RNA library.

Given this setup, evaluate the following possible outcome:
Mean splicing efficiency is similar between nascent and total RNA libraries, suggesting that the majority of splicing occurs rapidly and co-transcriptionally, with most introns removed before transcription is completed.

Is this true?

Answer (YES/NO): NO